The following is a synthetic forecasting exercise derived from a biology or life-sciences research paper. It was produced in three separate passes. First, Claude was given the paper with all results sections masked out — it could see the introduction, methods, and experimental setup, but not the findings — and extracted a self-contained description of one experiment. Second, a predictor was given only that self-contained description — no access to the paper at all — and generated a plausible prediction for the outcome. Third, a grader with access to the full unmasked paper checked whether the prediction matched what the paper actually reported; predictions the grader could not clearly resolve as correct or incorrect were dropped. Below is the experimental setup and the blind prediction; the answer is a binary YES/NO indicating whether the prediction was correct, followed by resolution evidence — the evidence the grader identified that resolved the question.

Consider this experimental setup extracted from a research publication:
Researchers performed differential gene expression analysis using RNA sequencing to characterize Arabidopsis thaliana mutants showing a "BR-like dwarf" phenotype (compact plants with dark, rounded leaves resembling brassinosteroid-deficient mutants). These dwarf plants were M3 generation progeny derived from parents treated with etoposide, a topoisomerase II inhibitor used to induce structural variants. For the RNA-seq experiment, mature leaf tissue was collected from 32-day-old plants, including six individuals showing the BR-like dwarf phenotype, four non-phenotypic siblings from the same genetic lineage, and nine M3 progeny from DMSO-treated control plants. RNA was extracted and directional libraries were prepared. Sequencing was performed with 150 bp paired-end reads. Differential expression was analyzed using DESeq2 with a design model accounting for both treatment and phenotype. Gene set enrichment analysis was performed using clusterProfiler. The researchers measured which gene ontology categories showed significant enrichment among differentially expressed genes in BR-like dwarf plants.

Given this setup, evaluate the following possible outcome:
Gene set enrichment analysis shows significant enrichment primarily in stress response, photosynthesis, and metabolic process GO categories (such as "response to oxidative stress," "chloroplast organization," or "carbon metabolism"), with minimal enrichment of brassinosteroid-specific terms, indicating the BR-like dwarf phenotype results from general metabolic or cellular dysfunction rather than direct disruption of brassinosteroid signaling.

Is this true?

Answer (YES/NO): NO